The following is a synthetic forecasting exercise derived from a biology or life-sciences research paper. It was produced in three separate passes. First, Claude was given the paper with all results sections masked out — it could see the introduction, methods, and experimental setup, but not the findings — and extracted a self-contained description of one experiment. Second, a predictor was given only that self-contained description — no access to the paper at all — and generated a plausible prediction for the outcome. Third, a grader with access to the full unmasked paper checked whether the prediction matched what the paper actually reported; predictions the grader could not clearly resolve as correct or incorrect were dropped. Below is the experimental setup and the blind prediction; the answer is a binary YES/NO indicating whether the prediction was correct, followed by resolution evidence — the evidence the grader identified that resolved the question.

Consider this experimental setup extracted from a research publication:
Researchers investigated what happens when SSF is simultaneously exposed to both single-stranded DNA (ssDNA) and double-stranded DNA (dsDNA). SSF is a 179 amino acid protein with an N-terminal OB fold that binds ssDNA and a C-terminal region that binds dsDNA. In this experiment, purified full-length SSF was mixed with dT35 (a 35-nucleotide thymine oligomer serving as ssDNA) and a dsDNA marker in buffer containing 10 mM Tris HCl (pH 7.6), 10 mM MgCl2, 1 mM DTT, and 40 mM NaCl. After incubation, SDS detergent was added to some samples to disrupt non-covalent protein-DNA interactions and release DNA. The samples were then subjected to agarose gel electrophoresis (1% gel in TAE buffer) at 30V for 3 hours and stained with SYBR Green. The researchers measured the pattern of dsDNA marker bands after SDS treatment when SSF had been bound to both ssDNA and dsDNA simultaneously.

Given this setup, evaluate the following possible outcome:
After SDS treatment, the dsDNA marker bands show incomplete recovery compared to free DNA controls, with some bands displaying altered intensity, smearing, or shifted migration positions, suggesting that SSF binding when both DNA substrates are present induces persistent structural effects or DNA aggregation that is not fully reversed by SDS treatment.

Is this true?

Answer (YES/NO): YES